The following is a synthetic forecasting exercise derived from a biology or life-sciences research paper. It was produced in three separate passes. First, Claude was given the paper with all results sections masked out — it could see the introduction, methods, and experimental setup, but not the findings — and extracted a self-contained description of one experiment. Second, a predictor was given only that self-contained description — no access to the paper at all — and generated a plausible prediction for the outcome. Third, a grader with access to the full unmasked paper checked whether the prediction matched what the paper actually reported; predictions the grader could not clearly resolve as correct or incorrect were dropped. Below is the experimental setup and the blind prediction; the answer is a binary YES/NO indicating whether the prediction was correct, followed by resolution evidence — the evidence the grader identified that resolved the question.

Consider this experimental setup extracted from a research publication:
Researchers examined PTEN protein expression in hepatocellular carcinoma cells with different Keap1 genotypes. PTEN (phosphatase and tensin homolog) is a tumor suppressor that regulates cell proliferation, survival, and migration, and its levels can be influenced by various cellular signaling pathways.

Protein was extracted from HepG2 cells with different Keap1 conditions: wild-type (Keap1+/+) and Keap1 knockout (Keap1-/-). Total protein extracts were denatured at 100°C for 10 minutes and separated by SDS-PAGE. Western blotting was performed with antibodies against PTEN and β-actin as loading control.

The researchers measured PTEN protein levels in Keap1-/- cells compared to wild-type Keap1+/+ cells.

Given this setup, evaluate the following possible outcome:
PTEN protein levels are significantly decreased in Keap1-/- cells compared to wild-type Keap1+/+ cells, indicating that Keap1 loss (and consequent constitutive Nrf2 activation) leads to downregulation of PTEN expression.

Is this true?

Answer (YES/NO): NO